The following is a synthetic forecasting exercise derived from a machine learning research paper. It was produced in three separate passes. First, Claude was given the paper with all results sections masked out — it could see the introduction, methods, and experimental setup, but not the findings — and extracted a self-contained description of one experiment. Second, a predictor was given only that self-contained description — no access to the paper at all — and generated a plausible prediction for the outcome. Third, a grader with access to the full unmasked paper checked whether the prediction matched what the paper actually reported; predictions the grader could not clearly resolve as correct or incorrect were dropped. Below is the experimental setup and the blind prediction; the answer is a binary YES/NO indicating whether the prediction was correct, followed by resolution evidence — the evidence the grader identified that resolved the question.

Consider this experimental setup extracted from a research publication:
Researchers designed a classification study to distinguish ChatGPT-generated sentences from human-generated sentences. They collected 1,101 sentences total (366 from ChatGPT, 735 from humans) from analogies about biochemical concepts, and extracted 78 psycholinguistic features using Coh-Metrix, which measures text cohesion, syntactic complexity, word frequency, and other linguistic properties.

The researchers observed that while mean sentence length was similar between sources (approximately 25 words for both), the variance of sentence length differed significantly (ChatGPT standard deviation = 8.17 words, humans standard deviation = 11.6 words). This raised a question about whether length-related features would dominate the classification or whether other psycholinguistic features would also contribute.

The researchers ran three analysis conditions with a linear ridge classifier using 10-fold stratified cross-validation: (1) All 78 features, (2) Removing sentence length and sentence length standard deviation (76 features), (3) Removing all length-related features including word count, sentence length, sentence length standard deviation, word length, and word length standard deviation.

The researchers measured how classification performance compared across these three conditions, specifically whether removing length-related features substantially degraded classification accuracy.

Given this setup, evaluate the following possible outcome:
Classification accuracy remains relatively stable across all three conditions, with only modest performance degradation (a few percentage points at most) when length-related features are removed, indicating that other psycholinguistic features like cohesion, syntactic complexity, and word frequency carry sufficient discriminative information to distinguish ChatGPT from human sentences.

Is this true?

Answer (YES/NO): YES